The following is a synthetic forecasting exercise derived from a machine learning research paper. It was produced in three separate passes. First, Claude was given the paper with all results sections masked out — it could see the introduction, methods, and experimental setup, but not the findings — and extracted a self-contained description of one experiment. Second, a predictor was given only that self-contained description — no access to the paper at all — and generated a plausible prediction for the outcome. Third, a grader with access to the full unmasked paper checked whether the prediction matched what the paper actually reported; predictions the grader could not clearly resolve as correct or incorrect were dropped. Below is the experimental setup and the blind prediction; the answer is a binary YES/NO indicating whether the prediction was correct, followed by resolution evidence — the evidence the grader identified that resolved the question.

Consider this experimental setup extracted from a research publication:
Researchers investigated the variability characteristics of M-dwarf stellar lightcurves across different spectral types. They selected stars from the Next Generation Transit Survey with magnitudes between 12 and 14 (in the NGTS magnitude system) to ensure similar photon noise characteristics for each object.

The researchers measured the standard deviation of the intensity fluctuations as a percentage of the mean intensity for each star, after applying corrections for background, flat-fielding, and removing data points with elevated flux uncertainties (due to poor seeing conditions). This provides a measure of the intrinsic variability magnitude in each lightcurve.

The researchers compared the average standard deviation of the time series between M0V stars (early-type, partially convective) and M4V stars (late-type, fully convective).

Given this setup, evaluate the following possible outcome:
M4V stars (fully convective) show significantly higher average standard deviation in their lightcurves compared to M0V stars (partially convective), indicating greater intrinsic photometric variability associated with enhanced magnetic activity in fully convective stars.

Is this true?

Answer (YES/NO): NO